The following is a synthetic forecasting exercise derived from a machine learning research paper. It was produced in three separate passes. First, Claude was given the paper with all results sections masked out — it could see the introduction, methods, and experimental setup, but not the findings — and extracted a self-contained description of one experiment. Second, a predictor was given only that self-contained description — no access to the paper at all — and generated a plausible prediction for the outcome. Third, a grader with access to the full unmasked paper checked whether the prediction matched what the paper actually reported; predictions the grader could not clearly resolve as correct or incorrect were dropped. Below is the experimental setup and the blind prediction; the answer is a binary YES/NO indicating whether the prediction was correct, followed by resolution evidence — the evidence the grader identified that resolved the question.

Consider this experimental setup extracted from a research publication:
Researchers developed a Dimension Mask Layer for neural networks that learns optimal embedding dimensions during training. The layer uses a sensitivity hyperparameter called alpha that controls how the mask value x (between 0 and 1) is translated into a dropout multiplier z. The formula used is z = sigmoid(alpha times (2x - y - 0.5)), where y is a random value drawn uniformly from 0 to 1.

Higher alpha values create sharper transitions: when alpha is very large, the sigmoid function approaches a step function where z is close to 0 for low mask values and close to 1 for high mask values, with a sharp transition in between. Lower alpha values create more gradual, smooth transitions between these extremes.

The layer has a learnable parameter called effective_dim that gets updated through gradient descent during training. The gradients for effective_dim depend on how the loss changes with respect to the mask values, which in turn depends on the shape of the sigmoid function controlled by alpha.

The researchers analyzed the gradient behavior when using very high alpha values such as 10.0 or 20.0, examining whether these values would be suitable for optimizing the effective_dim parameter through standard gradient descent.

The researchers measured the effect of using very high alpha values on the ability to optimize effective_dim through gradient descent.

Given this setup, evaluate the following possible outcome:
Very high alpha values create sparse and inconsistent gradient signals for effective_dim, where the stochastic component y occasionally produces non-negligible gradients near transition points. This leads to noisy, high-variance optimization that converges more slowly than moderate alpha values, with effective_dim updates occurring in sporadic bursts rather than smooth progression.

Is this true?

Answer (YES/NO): NO